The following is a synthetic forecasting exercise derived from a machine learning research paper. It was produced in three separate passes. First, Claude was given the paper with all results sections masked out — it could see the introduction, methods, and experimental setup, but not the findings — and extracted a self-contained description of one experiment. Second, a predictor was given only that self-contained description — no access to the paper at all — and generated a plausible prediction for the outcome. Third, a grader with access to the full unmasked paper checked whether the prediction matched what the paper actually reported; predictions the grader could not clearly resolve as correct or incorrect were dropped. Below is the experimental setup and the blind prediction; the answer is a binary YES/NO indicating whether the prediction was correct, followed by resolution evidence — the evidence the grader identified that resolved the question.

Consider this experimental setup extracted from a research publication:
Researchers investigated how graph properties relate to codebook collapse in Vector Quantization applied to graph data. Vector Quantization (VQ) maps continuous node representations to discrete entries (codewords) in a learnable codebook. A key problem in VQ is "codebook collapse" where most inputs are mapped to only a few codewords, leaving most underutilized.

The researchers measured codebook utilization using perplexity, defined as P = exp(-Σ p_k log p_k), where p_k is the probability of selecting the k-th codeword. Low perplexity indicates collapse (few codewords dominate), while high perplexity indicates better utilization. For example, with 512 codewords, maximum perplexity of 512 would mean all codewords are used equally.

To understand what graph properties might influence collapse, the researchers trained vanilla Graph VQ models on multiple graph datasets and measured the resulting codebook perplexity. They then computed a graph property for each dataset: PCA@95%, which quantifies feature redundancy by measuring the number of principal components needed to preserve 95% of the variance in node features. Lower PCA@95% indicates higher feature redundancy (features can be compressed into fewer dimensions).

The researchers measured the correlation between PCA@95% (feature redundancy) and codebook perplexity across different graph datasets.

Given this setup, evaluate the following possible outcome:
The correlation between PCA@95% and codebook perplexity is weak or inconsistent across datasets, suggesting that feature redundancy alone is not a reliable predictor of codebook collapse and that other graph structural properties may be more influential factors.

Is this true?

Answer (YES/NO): NO